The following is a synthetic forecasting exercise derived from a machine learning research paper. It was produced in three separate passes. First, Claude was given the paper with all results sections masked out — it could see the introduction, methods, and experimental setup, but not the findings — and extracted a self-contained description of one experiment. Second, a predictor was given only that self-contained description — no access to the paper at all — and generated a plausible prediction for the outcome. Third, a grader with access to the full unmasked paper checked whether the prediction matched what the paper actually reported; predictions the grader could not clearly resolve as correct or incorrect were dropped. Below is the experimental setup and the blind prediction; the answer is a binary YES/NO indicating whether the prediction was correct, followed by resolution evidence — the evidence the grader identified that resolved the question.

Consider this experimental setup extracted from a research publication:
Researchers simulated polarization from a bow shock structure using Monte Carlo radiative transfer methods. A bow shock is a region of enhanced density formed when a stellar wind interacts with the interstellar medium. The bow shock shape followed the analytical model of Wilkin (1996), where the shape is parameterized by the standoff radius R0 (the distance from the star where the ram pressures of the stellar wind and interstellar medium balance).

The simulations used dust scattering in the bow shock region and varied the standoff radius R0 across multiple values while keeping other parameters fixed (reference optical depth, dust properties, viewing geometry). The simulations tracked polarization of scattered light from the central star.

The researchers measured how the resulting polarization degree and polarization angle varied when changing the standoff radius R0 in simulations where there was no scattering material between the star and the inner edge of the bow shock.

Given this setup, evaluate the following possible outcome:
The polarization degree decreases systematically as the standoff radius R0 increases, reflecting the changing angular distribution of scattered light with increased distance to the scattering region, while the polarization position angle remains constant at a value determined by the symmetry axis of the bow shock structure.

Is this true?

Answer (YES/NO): NO